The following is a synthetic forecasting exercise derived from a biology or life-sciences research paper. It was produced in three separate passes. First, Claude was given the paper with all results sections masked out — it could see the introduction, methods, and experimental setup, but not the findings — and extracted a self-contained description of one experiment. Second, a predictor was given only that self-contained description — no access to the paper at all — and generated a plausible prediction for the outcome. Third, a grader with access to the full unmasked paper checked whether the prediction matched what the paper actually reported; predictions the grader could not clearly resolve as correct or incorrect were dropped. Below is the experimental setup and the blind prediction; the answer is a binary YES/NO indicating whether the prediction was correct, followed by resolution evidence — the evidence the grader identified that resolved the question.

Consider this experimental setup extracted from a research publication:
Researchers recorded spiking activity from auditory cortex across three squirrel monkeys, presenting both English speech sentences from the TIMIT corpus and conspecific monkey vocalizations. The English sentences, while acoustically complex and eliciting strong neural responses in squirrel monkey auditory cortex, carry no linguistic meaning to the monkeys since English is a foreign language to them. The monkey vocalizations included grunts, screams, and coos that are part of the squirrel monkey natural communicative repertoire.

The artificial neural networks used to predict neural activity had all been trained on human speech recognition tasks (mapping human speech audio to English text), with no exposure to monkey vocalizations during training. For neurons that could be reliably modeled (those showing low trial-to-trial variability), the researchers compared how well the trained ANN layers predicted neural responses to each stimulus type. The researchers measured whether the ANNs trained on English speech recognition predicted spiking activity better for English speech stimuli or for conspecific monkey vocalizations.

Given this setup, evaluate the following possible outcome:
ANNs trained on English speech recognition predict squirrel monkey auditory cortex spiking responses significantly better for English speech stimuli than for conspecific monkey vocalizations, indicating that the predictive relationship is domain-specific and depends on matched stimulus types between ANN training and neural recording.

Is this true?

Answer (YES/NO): NO